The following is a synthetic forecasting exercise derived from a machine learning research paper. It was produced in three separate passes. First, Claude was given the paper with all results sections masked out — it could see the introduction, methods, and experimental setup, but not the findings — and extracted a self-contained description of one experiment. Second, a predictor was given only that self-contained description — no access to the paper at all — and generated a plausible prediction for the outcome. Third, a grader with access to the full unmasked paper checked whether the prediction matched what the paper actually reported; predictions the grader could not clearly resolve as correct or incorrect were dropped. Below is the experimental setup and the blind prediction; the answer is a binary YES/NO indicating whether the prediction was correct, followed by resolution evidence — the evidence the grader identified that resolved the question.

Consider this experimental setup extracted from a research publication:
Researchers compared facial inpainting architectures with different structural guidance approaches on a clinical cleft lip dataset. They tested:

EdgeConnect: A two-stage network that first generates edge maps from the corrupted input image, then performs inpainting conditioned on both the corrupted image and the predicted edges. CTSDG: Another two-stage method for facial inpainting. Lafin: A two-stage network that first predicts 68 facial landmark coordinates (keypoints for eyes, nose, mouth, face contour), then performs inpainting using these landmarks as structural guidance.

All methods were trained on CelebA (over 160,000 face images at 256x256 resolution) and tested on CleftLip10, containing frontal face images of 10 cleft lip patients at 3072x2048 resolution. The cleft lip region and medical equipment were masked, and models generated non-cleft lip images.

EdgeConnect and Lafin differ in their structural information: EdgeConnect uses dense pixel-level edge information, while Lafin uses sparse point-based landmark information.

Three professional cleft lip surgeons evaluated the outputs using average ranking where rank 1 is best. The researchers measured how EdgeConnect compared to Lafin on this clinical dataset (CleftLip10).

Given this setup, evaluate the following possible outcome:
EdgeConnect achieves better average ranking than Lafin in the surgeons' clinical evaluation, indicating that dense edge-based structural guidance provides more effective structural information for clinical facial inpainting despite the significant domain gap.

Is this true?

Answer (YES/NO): NO